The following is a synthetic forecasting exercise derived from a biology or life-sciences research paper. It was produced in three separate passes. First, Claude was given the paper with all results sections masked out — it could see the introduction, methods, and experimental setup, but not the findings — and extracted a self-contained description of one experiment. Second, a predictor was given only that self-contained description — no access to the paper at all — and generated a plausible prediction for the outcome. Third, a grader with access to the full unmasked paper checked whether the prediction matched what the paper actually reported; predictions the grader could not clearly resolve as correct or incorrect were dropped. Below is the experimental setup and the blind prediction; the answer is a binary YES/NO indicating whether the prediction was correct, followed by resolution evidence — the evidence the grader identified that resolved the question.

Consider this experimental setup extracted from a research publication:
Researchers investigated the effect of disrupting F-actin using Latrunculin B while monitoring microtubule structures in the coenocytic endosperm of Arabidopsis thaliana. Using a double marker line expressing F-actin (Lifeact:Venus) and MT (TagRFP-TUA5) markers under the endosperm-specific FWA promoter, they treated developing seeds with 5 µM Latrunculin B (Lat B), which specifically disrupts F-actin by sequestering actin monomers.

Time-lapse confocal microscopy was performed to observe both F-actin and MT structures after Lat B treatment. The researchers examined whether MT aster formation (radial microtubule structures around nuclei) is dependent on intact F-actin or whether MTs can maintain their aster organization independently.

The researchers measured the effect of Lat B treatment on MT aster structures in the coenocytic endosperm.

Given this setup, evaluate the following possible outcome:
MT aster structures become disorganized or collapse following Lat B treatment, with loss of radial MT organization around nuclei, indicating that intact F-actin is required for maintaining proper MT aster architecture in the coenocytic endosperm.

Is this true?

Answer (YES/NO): NO